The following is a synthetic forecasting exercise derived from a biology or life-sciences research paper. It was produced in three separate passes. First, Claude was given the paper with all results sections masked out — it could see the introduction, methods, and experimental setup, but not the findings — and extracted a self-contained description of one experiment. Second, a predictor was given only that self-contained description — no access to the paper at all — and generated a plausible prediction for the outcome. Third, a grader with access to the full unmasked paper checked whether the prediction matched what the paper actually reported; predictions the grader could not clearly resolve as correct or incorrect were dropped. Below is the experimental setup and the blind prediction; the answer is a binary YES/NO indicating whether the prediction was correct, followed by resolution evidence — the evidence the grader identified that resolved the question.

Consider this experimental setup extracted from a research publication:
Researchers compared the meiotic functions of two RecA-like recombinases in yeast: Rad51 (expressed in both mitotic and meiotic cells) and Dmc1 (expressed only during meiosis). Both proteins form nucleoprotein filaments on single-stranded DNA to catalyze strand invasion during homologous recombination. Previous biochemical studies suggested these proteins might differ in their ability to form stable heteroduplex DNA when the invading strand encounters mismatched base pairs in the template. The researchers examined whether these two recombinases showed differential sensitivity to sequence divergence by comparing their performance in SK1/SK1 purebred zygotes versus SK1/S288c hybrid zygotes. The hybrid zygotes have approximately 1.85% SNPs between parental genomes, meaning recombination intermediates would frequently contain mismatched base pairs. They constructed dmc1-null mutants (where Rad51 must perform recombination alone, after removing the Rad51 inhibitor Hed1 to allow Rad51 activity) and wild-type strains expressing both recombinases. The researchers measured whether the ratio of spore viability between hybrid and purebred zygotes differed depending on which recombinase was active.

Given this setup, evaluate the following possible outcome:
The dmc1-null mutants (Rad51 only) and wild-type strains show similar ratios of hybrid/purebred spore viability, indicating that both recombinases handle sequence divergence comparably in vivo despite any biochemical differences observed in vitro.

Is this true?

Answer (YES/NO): NO